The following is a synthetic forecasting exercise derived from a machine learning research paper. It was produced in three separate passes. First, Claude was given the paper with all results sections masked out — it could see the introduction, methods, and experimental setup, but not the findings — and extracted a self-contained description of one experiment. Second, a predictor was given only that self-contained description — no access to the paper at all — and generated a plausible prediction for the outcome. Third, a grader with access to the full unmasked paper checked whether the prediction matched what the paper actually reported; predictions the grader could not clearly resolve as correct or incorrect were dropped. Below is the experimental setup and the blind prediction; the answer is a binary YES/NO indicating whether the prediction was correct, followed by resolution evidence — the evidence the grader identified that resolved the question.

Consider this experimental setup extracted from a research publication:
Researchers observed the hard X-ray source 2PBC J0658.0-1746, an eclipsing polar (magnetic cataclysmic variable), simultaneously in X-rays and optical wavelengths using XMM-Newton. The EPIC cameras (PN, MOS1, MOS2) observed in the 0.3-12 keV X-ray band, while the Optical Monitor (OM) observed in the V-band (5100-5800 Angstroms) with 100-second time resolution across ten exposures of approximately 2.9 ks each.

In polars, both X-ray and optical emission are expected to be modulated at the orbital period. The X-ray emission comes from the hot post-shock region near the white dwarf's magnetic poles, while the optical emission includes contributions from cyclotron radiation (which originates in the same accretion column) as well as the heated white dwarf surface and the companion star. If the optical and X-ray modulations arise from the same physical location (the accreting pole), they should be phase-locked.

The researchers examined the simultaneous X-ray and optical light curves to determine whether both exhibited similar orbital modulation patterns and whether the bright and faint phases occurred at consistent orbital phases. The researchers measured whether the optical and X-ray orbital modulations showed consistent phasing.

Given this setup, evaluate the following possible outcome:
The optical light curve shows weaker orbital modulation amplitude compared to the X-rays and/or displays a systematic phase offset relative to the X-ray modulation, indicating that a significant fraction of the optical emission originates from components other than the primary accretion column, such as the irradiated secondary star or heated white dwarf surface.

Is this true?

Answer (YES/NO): YES